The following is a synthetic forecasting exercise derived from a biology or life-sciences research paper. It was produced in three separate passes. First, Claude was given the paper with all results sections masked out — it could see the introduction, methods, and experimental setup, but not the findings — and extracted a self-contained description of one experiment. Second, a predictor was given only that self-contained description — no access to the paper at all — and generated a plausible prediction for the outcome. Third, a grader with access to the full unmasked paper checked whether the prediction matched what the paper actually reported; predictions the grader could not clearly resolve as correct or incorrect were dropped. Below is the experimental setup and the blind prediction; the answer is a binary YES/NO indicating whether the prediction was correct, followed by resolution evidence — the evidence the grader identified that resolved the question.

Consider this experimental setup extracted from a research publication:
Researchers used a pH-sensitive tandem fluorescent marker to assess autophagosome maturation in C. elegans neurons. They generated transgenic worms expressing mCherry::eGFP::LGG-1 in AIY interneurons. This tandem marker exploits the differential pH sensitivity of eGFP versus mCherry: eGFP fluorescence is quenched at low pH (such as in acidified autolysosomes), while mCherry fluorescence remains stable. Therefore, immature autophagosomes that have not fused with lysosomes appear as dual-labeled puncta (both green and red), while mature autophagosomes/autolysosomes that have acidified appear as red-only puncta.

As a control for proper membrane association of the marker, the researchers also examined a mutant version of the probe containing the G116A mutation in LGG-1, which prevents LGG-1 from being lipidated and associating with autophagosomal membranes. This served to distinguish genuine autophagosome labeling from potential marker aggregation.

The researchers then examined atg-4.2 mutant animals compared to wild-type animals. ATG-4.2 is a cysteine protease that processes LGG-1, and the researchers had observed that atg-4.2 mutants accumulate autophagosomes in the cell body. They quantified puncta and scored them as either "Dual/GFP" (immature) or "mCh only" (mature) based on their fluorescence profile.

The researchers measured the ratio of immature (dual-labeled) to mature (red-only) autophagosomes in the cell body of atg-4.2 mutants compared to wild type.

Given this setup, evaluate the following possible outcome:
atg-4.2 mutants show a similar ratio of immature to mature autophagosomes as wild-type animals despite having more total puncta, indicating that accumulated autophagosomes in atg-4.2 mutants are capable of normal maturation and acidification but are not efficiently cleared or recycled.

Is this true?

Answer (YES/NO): NO